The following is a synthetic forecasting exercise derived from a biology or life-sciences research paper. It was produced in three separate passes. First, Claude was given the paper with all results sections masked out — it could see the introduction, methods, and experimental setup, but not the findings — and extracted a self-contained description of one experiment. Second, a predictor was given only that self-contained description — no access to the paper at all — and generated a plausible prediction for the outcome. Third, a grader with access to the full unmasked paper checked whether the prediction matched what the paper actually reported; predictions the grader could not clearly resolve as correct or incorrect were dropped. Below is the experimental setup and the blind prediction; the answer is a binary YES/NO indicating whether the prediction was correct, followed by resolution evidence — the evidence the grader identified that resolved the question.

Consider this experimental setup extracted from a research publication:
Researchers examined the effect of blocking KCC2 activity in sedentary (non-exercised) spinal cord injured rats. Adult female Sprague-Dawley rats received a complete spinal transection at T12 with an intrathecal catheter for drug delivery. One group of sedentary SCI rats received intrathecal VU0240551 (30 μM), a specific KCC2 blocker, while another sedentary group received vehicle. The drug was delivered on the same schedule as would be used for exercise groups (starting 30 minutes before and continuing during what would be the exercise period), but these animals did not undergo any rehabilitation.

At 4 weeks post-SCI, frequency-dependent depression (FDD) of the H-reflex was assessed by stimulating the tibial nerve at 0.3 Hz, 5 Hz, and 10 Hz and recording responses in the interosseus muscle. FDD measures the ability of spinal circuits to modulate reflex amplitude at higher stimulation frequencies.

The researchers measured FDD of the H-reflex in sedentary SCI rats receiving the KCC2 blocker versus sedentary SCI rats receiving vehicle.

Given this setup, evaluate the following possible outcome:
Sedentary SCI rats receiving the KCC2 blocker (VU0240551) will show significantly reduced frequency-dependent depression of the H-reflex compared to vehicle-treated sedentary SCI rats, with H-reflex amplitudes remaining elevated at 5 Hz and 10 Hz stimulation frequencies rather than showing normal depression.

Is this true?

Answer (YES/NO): NO